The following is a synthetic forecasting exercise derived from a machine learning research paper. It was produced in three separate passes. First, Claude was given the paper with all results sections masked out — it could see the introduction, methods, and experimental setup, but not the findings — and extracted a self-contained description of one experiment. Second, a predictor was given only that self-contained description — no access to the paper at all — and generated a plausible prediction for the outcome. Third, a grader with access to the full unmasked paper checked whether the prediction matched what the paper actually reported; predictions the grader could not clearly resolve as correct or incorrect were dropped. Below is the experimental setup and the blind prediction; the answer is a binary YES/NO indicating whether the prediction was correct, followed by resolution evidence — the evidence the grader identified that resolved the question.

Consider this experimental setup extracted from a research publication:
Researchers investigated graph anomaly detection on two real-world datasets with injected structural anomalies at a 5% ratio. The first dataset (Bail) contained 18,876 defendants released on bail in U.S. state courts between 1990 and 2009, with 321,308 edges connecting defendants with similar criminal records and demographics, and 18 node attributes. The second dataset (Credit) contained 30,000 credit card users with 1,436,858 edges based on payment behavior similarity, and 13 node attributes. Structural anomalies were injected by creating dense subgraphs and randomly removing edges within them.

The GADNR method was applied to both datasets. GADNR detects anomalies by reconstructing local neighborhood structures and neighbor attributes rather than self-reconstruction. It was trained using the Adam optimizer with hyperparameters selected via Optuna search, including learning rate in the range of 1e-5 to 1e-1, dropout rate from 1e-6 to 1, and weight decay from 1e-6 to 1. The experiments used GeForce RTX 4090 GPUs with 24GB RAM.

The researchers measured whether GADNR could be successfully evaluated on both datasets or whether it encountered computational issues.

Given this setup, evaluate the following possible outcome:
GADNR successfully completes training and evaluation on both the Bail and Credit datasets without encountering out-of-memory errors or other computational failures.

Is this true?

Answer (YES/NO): NO